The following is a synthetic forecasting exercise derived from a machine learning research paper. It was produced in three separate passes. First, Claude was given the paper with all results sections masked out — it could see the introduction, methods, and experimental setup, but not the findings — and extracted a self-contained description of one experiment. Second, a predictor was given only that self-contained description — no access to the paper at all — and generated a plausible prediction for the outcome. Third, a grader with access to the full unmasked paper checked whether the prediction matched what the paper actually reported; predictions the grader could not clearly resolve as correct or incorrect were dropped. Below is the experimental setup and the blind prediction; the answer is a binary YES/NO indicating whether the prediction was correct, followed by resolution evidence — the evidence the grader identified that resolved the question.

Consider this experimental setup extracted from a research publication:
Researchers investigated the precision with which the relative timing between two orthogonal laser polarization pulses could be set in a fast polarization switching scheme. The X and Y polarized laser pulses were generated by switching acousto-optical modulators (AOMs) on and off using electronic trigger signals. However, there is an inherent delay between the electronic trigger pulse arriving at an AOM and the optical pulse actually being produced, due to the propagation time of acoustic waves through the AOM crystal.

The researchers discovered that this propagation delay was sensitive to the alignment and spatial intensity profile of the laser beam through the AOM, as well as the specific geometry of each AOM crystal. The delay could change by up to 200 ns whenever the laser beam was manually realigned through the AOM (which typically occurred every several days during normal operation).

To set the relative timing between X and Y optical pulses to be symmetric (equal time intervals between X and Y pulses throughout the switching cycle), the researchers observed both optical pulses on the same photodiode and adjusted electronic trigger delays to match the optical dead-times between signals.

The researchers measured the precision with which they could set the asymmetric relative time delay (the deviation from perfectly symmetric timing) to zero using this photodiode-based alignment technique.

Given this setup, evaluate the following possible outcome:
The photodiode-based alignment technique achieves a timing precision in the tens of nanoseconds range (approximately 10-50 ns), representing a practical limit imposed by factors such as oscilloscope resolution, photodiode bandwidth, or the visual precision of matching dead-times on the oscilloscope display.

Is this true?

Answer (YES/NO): YES